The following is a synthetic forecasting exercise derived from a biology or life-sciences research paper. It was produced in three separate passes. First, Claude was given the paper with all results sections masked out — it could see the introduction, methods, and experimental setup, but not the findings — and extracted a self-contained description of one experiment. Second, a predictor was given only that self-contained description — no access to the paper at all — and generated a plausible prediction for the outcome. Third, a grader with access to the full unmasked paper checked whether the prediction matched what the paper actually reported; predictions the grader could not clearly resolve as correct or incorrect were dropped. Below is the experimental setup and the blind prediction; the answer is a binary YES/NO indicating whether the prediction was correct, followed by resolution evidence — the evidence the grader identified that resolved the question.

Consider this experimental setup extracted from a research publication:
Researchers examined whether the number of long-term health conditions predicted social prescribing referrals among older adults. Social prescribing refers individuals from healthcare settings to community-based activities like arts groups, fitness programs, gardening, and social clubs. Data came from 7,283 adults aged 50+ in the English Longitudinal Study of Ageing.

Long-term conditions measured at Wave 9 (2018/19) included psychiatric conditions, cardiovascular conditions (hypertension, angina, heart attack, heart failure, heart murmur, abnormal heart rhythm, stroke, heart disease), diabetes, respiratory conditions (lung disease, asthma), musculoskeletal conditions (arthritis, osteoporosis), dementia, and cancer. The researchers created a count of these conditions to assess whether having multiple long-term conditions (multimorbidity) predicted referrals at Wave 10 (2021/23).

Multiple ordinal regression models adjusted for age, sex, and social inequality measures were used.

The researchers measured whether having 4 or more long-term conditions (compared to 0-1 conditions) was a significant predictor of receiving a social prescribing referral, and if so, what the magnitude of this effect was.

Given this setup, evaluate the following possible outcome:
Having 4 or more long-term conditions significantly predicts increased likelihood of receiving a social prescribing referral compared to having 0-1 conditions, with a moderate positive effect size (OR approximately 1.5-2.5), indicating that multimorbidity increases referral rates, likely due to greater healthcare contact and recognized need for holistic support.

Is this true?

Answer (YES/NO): NO